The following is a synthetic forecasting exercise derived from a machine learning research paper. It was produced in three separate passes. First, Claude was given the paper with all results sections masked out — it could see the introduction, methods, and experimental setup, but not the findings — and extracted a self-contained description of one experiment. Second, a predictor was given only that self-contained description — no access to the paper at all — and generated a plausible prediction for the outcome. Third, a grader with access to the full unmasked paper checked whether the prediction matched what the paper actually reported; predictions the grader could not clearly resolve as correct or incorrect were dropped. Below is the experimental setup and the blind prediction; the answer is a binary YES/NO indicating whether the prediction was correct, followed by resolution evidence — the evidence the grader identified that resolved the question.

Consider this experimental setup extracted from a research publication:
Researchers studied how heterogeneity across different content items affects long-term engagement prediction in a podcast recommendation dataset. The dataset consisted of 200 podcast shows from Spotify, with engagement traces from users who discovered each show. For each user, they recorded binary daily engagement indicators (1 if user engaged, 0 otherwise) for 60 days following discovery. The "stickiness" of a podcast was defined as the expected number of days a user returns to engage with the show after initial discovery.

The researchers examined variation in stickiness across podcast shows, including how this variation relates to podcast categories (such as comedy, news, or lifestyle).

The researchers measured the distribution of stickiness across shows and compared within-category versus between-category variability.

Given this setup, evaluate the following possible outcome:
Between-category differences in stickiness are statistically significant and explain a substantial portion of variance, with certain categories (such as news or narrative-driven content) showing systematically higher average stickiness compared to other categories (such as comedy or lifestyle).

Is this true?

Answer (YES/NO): NO